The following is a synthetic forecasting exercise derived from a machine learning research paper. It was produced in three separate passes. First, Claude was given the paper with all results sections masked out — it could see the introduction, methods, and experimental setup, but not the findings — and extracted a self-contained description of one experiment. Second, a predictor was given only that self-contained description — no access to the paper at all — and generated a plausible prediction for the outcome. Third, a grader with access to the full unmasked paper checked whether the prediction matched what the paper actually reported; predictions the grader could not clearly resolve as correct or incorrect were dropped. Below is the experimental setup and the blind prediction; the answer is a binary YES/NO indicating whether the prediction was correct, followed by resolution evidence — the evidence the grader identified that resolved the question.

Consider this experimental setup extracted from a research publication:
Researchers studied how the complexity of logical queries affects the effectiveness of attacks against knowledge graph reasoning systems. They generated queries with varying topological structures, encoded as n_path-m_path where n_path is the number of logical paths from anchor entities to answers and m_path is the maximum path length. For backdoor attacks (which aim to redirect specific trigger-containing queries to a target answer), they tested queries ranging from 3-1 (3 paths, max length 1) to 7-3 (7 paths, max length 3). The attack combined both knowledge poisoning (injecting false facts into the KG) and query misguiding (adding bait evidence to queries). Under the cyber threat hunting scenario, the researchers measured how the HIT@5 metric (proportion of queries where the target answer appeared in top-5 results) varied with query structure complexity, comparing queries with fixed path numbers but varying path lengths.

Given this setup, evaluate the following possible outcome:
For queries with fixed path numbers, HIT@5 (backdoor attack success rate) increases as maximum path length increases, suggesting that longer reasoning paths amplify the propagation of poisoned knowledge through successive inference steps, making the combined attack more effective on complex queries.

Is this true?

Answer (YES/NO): YES